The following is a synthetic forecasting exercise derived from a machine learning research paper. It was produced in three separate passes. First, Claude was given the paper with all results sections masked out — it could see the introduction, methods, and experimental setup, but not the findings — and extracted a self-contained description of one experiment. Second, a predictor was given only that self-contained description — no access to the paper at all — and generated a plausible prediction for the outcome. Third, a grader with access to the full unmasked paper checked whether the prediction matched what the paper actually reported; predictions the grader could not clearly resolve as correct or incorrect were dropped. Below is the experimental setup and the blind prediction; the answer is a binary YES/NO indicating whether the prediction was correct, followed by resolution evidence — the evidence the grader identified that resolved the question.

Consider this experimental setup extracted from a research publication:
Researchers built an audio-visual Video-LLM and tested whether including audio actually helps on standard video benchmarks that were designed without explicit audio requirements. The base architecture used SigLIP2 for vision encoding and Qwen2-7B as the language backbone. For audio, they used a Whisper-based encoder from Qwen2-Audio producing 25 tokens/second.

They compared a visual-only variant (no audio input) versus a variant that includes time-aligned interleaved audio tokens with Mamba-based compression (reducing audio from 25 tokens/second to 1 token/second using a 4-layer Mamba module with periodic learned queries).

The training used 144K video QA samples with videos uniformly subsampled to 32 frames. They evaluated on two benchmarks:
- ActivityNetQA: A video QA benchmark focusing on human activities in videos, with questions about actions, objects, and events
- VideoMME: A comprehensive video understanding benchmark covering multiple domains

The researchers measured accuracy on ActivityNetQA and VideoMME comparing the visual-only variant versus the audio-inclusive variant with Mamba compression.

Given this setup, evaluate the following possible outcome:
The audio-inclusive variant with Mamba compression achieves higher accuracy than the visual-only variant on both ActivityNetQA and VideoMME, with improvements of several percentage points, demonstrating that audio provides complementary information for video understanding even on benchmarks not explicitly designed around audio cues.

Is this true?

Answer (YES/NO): NO